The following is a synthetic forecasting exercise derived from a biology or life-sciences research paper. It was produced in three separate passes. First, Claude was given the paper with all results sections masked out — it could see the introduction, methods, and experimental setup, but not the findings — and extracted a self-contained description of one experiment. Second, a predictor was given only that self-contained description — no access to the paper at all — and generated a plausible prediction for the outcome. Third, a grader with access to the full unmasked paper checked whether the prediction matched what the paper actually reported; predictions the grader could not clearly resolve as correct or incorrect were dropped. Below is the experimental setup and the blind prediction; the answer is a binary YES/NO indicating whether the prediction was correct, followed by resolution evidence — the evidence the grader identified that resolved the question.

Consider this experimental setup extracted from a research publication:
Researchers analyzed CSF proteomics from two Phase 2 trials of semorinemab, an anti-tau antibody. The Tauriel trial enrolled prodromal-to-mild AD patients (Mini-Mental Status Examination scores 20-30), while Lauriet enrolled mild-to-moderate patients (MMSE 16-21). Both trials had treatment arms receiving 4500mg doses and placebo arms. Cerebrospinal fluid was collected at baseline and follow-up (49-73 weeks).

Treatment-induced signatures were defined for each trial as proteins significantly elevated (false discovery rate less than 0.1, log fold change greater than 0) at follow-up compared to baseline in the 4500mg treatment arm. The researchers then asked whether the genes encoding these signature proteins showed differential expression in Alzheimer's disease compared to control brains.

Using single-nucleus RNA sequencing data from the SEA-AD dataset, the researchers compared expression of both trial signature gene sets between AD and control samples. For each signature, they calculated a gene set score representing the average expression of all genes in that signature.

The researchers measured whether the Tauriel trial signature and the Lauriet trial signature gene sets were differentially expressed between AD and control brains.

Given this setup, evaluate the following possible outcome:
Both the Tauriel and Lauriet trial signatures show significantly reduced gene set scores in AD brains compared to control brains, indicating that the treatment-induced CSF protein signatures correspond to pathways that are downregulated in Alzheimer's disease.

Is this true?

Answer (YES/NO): NO